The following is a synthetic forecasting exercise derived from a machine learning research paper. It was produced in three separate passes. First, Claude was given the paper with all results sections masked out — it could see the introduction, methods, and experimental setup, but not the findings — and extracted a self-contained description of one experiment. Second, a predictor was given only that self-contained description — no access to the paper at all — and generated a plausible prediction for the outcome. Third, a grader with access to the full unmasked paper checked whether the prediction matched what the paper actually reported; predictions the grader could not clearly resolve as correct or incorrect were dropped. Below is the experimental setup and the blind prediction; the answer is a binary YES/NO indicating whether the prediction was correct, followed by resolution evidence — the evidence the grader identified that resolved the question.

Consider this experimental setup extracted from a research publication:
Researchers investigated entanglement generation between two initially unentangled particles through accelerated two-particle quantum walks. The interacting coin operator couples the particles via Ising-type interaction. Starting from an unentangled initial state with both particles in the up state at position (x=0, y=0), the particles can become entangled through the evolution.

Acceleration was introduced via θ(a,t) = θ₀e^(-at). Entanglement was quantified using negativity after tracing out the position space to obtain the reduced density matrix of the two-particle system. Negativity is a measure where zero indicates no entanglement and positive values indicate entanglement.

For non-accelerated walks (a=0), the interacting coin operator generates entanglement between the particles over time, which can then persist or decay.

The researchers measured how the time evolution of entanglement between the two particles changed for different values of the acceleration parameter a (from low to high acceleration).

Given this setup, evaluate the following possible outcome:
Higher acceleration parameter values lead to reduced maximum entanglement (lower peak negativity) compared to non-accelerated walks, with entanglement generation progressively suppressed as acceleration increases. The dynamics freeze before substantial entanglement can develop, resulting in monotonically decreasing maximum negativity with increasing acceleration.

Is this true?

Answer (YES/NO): NO